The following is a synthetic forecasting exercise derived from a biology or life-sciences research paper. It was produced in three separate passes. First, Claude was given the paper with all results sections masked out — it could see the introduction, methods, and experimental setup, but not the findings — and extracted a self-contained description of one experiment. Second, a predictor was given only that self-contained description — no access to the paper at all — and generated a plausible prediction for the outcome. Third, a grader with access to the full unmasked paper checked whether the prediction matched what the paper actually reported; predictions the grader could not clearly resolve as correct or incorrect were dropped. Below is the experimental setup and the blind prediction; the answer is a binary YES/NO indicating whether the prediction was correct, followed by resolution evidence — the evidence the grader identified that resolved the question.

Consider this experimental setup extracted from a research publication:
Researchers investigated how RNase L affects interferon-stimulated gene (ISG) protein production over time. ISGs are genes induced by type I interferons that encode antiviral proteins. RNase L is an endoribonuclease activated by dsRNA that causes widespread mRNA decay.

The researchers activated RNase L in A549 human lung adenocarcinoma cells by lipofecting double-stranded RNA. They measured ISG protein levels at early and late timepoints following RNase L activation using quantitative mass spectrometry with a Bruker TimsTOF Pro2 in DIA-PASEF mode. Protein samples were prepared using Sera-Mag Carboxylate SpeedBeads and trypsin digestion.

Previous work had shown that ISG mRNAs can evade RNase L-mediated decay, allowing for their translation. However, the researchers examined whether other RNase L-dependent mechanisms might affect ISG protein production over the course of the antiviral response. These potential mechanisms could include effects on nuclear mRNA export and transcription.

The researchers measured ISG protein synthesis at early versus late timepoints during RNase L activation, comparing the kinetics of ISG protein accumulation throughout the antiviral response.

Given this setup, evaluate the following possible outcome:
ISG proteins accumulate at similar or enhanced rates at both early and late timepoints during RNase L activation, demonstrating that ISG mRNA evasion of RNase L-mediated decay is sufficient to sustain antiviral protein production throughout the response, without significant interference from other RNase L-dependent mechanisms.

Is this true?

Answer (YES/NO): NO